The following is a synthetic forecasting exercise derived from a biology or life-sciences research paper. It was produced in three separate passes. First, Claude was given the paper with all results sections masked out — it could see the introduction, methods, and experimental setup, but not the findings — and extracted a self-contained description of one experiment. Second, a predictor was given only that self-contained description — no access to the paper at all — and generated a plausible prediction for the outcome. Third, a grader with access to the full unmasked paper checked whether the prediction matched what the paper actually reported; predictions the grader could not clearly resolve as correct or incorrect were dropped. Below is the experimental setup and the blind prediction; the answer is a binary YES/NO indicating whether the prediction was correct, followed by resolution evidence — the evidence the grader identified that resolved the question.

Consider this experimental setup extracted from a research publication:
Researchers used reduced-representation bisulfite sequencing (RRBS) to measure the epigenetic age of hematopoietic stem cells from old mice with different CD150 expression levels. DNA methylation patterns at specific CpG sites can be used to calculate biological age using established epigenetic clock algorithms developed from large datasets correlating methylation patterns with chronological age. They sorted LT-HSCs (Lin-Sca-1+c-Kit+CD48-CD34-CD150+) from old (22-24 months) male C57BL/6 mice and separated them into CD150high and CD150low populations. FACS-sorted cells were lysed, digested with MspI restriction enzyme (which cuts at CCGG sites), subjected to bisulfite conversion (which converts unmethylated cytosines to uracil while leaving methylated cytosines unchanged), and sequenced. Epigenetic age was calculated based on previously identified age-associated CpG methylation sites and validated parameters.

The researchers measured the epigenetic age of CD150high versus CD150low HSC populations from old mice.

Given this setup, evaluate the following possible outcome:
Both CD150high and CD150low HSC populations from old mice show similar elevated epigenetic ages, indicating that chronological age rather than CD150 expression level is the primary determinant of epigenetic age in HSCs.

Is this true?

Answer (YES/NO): NO